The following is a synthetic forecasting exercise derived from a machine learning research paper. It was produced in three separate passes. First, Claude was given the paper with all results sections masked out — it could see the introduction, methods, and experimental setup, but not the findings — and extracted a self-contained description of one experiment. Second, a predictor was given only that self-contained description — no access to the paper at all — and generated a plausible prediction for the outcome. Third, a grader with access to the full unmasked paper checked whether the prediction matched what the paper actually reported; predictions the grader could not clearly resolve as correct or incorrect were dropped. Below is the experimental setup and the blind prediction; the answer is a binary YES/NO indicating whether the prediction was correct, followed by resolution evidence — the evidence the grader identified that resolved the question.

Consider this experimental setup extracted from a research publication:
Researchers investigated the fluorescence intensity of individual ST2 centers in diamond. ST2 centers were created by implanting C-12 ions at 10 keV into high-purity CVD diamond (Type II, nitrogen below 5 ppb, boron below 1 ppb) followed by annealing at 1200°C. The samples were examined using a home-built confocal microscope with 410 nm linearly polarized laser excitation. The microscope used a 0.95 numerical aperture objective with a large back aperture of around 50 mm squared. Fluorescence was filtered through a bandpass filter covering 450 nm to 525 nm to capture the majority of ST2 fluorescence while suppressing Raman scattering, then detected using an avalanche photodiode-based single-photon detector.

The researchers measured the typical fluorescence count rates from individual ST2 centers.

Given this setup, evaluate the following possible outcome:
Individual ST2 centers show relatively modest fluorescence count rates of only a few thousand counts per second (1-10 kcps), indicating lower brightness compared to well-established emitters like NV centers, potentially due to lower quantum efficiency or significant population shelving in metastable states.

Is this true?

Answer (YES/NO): NO